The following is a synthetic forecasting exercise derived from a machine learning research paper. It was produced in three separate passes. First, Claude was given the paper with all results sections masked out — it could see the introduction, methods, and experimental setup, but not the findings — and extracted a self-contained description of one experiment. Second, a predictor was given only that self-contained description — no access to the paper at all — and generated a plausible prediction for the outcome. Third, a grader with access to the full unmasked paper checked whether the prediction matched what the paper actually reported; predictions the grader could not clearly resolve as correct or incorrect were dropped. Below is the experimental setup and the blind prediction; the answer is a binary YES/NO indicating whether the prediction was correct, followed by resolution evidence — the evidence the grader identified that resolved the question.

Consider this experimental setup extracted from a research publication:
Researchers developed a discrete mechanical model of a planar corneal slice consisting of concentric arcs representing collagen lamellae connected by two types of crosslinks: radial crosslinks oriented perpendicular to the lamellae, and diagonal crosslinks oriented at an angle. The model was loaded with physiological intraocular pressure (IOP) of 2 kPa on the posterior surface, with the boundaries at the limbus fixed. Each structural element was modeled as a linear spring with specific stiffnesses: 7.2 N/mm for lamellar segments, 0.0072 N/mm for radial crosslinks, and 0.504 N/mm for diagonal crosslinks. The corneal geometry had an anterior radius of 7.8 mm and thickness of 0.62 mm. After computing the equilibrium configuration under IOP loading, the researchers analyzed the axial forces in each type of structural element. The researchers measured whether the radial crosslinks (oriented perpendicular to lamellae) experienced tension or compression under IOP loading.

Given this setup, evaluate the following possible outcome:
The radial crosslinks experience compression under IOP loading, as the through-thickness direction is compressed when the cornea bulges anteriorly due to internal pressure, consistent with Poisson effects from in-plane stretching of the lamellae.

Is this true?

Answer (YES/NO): YES